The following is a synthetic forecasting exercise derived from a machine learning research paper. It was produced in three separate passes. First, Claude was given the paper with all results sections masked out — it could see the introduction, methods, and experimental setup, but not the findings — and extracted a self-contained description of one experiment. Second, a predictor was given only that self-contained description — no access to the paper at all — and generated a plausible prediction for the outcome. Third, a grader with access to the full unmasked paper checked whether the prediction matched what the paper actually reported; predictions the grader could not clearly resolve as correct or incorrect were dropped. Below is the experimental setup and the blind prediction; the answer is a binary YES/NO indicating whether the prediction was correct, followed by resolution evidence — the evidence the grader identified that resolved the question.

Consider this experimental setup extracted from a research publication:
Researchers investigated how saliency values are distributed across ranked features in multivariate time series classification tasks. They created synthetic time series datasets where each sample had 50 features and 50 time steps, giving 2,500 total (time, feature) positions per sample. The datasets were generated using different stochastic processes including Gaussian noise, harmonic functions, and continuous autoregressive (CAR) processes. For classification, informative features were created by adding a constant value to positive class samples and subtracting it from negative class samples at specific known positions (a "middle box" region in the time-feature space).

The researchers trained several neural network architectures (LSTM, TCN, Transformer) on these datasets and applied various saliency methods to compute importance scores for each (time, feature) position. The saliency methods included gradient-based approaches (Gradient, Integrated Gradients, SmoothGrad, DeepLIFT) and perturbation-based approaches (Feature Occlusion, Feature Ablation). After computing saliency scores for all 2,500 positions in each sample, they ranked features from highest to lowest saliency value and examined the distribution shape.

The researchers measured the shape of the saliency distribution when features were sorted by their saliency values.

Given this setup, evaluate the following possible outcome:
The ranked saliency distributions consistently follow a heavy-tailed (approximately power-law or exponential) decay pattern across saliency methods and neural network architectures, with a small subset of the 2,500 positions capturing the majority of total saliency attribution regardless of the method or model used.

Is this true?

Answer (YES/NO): YES